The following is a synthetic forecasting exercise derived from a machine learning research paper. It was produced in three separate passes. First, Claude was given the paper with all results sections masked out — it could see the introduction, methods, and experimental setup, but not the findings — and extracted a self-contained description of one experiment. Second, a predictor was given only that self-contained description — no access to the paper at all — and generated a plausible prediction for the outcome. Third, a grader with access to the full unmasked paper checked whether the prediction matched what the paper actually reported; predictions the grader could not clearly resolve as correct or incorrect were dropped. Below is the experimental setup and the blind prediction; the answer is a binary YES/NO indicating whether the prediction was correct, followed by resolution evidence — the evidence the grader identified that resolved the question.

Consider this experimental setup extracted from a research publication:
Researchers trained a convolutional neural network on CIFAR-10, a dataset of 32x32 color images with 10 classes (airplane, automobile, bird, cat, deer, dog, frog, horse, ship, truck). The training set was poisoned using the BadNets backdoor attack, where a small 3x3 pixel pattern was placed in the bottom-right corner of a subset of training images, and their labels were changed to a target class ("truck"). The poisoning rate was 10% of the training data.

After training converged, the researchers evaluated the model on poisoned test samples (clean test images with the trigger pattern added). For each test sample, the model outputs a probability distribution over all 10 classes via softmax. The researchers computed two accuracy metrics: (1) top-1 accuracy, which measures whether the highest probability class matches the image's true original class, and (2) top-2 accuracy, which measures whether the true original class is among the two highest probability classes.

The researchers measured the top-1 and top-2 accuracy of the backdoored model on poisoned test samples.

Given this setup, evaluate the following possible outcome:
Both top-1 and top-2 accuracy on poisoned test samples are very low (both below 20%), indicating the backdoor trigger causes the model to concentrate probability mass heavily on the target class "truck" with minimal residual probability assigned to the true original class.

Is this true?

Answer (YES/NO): NO